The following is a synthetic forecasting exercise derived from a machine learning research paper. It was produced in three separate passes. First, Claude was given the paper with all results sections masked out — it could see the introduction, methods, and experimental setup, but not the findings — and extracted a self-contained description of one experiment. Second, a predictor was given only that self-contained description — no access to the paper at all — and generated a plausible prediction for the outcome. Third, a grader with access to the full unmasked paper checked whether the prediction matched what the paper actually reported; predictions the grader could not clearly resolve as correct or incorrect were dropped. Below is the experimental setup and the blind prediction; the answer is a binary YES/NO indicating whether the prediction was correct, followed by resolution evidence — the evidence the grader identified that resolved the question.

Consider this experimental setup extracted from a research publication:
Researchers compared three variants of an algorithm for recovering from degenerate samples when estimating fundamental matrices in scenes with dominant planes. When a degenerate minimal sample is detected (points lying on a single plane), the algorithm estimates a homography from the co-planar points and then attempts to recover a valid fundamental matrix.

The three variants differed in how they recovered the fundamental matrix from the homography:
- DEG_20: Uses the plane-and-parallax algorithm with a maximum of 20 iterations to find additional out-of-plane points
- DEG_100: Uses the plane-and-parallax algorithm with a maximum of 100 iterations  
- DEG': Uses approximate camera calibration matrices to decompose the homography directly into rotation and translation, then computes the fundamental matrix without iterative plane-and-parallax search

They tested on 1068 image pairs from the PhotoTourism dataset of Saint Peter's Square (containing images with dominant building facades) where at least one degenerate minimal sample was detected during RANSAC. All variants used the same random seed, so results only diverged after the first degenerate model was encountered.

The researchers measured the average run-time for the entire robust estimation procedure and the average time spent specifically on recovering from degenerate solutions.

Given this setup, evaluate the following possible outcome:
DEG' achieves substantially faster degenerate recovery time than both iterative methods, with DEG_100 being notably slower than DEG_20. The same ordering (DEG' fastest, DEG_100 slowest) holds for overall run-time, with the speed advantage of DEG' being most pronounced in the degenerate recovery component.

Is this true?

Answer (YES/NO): YES